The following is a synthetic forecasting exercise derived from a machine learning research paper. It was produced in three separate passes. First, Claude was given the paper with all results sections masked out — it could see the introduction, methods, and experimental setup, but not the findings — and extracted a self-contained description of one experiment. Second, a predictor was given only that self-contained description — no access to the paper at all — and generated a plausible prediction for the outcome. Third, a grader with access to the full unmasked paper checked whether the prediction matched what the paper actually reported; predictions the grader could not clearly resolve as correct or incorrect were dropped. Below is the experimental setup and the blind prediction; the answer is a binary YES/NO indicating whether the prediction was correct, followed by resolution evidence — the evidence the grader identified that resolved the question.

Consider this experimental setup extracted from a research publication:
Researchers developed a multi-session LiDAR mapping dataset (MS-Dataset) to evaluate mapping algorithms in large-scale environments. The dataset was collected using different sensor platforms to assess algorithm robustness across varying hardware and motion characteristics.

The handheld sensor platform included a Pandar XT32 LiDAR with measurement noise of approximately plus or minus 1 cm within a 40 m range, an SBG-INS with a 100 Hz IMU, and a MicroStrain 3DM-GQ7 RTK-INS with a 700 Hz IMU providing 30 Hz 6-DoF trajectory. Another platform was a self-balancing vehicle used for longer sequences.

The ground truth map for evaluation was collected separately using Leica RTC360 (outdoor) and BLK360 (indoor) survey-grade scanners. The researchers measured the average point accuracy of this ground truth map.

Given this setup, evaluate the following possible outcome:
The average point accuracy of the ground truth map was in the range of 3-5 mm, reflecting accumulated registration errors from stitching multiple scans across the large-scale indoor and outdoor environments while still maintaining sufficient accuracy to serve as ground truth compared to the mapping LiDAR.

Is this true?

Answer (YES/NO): YES